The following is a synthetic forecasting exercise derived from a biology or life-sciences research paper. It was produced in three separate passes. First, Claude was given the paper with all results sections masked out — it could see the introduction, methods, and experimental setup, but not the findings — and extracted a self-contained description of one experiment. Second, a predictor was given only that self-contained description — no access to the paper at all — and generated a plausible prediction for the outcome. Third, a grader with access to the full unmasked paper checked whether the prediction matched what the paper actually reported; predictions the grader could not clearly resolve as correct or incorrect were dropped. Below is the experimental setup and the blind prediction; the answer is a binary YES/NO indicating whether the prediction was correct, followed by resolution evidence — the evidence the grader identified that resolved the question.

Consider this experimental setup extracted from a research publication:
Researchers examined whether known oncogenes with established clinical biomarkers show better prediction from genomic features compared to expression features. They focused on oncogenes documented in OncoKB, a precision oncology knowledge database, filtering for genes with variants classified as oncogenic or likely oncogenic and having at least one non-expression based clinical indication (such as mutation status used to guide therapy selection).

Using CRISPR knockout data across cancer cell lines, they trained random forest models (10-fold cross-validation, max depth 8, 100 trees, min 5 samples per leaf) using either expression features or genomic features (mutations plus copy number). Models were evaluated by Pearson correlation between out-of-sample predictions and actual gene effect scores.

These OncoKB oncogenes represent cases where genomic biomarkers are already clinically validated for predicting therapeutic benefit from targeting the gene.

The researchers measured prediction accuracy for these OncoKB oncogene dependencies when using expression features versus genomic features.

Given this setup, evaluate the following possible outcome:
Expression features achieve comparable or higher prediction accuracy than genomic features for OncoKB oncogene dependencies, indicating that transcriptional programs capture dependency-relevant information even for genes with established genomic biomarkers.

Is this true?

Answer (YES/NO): YES